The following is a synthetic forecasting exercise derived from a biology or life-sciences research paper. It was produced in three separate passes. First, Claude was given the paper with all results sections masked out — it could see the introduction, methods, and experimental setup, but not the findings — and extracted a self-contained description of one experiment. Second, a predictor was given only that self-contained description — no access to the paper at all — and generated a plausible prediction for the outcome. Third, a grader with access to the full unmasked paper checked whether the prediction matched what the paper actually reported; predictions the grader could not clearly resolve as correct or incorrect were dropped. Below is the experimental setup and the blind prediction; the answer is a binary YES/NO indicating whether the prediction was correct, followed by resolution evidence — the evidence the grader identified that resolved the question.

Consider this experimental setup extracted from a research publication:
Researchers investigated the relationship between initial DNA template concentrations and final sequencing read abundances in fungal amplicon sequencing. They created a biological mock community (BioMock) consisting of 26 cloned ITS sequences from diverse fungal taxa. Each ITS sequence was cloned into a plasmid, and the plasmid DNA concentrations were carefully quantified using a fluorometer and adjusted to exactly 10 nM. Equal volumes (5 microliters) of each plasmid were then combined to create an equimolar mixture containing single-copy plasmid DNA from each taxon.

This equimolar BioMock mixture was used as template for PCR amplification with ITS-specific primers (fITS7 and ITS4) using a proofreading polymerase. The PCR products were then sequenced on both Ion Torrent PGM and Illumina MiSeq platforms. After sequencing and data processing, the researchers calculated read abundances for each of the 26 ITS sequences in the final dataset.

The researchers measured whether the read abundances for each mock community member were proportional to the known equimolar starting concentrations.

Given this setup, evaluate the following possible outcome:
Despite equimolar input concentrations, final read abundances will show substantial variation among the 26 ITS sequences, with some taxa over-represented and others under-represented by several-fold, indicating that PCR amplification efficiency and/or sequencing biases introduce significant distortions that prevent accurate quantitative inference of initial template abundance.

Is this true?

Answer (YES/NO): YES